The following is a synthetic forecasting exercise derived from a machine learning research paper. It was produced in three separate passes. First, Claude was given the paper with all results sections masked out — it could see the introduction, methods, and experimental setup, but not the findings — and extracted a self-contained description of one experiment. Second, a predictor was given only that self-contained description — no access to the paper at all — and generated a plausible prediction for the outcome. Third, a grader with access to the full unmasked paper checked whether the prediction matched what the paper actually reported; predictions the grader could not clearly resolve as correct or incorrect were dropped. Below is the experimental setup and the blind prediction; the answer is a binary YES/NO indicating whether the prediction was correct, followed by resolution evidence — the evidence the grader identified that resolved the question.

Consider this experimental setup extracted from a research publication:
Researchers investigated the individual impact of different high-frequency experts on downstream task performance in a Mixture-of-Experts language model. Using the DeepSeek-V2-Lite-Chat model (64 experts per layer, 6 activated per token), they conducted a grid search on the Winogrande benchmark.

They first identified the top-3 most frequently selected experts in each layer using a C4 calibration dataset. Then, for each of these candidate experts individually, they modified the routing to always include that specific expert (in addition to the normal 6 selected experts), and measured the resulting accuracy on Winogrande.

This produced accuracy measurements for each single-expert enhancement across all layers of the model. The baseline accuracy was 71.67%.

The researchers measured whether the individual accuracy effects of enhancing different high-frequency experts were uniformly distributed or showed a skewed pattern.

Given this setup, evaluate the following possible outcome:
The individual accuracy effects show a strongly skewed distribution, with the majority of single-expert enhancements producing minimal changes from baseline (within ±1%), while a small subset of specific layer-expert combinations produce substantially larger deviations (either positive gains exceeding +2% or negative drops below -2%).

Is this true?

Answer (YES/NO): NO